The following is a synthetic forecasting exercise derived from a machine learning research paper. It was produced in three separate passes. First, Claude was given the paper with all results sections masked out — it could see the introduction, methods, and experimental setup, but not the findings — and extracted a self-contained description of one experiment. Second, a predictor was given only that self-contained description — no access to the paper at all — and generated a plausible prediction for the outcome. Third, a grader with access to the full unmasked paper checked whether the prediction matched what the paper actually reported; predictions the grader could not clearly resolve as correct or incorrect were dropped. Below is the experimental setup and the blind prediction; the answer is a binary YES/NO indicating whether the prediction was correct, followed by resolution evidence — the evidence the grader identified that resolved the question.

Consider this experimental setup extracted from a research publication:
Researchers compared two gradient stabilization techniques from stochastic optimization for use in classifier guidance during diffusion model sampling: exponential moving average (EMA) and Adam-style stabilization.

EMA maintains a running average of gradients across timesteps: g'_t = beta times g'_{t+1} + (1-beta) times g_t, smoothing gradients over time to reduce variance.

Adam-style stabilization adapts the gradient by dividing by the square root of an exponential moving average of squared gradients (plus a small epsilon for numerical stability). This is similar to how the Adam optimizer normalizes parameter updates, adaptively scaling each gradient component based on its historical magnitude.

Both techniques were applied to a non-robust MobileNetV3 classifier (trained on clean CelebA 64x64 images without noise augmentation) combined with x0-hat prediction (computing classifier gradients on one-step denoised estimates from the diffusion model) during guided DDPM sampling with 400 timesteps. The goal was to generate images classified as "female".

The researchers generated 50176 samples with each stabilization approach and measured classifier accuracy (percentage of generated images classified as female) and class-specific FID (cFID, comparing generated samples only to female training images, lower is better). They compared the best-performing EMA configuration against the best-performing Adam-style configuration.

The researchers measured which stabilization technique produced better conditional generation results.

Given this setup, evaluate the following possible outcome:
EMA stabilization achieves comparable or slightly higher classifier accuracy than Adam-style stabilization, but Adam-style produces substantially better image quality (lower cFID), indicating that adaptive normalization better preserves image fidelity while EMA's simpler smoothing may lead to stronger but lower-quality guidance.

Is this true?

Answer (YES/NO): NO